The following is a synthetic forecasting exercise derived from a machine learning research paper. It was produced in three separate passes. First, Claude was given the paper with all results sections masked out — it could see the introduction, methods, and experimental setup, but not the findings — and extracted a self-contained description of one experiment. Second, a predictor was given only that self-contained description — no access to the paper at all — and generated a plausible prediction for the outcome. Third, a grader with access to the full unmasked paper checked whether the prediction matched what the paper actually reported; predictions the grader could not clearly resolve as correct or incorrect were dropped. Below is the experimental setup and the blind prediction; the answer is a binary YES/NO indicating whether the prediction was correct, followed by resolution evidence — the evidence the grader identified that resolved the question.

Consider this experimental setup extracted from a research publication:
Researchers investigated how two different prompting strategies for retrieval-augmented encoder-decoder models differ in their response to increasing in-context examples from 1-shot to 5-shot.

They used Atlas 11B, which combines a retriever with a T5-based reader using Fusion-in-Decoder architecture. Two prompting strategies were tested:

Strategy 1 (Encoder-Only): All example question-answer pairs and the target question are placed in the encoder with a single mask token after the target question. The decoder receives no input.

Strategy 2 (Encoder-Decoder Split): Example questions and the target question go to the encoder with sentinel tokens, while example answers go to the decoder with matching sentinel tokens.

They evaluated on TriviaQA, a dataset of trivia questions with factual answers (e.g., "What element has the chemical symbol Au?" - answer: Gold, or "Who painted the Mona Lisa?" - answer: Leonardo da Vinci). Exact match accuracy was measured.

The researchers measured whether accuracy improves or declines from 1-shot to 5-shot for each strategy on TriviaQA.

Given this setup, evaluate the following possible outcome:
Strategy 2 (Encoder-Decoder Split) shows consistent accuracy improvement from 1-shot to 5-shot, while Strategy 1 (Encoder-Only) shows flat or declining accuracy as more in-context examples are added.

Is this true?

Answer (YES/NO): NO